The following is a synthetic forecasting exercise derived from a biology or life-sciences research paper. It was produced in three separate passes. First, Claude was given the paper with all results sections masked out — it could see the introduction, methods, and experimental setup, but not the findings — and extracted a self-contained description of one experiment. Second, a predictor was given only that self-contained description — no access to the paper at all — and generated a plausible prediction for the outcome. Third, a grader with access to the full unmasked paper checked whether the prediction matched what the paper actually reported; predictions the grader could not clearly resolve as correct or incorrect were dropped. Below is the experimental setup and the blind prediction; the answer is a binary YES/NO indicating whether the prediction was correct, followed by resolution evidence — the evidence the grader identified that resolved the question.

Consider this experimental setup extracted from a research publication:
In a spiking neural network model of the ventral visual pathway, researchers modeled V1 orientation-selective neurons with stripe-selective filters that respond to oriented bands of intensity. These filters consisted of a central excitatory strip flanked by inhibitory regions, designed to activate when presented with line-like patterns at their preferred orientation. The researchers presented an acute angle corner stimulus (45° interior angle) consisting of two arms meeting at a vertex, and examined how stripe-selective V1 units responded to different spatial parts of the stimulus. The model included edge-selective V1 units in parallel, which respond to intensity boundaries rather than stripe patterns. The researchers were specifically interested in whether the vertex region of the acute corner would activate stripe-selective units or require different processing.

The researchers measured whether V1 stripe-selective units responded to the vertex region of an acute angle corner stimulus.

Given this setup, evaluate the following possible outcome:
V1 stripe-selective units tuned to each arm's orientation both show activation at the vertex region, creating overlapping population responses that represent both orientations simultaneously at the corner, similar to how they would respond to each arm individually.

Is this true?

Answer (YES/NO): NO